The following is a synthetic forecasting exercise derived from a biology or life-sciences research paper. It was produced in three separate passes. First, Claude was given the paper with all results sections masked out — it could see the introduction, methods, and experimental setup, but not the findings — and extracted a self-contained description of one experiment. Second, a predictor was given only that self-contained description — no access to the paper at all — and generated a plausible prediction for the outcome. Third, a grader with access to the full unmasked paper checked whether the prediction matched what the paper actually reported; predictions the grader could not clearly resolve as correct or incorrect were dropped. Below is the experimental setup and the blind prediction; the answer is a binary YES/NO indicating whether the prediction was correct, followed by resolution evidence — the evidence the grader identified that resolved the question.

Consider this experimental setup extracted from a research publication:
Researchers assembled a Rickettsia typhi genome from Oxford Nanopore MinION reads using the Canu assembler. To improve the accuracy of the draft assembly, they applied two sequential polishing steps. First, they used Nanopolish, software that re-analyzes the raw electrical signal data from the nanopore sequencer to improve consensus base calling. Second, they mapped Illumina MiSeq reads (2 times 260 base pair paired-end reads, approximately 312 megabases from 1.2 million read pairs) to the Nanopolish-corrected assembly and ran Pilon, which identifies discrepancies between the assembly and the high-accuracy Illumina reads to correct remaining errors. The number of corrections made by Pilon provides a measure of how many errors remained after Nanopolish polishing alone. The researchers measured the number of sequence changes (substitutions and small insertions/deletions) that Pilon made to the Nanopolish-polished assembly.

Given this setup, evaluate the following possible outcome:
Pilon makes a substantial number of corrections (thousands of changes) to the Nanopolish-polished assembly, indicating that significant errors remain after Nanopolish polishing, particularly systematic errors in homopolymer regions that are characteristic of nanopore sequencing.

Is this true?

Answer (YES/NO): YES